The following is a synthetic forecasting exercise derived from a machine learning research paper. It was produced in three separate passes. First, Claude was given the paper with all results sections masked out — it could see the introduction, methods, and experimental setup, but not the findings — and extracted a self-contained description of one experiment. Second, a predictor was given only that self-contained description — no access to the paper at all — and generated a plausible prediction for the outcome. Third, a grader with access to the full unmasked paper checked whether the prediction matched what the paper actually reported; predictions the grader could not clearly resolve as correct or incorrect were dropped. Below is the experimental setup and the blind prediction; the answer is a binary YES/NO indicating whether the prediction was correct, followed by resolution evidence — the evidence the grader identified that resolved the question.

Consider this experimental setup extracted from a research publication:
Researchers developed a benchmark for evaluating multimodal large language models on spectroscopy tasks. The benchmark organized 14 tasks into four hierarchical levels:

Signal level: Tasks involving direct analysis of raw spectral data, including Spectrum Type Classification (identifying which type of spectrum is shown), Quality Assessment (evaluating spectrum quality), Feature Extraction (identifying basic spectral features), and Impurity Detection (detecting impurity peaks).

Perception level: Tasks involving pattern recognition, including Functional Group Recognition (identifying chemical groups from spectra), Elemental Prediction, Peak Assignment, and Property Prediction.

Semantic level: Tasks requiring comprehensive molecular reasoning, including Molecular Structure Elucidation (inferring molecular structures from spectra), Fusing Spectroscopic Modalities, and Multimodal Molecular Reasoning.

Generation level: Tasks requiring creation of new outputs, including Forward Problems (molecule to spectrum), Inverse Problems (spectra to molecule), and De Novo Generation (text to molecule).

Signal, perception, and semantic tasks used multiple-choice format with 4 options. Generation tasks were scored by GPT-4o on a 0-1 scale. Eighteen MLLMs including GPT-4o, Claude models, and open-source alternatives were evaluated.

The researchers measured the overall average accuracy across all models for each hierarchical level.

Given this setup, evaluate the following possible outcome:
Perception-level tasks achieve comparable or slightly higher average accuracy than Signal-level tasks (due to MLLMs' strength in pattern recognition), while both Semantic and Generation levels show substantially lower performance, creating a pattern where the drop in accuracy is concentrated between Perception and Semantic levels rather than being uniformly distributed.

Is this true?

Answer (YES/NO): NO